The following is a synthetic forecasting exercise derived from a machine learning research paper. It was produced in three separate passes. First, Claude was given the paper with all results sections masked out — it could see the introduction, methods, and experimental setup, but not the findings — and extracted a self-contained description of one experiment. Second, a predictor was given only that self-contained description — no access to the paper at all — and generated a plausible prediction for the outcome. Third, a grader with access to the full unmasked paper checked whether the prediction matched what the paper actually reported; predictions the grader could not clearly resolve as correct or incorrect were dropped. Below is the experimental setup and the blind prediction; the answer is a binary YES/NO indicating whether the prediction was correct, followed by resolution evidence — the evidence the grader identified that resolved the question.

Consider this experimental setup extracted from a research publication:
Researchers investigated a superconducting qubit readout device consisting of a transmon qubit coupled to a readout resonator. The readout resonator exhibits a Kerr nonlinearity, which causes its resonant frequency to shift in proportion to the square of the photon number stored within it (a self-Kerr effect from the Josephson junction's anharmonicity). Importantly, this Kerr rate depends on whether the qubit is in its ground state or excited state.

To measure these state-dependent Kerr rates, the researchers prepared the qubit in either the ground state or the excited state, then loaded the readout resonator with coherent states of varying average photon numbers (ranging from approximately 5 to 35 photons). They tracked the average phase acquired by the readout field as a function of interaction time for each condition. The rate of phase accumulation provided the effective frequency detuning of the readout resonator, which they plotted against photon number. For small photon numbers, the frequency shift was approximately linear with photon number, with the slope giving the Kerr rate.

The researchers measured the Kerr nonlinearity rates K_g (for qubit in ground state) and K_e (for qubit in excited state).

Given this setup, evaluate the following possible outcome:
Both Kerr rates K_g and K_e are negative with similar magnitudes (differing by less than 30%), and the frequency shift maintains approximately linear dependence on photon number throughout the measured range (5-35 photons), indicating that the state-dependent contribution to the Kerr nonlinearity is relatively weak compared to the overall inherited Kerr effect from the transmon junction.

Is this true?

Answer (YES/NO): NO